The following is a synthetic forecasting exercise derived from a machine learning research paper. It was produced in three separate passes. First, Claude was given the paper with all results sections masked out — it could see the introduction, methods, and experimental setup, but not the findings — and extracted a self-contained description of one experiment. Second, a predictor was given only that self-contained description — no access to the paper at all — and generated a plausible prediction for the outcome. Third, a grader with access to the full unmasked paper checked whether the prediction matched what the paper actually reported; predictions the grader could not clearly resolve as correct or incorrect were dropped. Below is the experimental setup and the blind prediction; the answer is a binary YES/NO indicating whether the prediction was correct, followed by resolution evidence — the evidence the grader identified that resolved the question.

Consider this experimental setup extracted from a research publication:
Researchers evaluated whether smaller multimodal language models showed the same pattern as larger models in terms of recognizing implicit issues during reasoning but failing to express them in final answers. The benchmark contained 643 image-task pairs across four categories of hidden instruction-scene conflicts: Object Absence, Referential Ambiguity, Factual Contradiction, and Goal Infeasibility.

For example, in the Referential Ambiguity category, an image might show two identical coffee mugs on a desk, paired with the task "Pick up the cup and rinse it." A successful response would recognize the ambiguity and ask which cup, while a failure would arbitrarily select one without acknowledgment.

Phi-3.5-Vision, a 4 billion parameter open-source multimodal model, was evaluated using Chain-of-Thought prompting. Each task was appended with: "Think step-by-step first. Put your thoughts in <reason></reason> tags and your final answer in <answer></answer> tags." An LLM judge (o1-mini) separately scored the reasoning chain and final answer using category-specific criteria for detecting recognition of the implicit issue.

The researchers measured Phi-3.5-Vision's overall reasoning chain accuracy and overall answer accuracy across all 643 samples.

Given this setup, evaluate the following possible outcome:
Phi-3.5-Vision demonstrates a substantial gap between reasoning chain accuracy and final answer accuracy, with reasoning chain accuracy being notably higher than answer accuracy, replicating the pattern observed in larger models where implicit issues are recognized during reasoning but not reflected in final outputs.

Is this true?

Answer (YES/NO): NO